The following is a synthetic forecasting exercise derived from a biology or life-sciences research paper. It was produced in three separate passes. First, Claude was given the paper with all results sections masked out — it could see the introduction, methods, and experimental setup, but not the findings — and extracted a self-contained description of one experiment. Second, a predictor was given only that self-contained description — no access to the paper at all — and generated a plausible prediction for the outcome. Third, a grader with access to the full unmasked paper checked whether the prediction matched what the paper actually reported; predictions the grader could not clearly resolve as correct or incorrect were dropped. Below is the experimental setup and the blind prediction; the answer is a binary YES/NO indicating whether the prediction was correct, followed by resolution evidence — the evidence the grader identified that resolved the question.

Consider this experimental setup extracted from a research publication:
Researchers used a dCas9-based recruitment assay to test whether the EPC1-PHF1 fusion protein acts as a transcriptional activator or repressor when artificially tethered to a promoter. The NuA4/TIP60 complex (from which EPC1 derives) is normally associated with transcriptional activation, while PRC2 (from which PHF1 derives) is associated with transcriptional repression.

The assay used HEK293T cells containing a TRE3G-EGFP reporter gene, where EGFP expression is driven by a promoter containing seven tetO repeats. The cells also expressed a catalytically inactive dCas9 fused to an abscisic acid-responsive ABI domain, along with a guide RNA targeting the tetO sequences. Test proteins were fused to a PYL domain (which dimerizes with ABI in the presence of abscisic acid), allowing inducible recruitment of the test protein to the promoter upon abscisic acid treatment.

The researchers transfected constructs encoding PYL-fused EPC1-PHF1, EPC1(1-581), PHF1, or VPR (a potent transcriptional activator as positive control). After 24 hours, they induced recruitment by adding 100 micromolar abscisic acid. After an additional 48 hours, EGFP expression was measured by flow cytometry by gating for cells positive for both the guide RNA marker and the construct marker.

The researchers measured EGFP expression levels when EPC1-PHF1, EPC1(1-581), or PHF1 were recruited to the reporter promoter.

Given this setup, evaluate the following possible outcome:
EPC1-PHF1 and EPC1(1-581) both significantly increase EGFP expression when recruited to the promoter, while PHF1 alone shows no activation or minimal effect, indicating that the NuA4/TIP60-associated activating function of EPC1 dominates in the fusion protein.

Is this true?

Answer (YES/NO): YES